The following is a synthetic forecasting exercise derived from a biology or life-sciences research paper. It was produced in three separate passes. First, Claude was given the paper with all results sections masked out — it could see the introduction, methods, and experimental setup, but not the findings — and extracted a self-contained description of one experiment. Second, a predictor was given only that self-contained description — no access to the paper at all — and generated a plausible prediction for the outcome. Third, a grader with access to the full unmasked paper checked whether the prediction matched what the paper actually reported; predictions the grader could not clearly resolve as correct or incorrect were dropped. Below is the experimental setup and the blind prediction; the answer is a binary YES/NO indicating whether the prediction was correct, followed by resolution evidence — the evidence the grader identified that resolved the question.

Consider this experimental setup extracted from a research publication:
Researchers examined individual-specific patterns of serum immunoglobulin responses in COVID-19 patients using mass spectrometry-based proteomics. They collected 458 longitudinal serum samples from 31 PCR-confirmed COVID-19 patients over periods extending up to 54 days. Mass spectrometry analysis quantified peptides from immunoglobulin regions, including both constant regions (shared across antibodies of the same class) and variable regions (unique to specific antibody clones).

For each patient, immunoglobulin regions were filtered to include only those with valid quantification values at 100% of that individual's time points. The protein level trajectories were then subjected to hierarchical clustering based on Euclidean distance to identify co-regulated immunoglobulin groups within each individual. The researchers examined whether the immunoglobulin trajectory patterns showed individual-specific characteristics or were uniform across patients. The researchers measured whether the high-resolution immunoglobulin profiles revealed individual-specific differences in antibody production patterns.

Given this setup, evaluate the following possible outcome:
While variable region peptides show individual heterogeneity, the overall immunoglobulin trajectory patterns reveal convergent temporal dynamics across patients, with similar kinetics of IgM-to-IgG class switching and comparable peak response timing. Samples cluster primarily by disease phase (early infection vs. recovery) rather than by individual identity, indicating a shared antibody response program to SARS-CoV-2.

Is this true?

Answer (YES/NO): NO